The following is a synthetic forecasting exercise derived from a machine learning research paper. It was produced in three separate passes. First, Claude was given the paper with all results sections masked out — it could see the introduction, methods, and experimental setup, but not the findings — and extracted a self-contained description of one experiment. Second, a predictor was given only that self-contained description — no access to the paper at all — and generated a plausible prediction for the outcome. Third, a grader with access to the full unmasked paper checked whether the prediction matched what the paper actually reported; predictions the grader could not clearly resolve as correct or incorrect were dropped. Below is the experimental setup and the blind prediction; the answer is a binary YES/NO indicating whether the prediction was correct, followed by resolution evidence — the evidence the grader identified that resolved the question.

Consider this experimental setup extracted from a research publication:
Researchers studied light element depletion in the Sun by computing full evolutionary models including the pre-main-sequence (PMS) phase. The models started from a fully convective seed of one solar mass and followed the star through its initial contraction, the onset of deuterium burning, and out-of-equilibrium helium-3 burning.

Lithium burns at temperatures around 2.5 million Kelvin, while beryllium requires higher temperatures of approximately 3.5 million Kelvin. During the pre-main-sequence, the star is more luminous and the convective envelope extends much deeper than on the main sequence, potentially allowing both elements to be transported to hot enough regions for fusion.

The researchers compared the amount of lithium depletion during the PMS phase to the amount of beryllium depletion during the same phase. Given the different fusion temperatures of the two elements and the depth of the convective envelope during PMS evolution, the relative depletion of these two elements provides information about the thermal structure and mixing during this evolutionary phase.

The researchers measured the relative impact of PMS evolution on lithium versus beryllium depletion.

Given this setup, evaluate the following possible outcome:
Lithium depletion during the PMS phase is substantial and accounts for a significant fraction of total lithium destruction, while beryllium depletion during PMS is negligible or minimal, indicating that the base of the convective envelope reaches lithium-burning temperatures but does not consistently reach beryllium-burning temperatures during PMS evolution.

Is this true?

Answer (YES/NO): YES